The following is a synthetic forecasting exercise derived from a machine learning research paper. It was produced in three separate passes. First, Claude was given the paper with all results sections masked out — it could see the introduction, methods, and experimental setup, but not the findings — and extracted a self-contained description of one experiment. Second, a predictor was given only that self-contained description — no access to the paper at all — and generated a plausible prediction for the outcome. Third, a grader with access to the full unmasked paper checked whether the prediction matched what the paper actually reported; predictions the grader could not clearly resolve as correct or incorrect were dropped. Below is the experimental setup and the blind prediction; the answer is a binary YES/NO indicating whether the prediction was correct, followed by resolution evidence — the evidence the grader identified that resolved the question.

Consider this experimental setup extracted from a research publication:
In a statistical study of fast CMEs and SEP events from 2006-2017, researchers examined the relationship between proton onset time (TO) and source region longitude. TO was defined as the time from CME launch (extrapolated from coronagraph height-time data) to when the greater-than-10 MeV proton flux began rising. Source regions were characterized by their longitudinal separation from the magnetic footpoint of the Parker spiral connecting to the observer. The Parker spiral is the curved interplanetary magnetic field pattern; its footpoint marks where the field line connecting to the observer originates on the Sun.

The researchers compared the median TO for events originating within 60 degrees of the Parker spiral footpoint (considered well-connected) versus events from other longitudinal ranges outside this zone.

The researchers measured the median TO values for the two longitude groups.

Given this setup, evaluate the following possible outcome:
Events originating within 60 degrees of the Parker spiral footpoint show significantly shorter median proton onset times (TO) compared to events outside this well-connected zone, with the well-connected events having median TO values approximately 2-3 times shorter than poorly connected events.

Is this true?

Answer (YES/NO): NO